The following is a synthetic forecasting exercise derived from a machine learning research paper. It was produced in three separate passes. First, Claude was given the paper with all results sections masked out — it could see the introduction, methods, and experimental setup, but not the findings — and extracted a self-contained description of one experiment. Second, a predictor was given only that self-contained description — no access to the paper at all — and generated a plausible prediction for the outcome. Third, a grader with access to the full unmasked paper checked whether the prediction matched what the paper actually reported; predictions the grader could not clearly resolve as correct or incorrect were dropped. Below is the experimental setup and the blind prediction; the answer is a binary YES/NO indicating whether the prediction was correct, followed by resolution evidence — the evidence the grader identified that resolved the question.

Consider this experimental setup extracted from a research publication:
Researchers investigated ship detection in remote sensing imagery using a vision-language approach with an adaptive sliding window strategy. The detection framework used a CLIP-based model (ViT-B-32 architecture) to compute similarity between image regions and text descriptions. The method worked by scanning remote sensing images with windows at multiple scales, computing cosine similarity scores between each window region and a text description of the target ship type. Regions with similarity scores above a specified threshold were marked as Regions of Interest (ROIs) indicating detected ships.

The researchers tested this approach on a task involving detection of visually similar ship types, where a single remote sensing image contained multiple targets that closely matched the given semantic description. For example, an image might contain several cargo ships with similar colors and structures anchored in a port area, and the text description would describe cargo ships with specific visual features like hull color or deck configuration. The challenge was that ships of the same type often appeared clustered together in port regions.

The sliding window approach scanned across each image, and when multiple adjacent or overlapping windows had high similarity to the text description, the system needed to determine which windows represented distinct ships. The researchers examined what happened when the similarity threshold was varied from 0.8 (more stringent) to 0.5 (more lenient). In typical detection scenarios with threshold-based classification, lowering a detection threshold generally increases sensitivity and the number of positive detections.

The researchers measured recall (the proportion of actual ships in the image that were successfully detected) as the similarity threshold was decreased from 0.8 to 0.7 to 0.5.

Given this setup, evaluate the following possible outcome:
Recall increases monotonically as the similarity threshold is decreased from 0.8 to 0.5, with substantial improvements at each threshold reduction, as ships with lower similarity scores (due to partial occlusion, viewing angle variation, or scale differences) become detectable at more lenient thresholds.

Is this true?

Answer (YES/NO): NO